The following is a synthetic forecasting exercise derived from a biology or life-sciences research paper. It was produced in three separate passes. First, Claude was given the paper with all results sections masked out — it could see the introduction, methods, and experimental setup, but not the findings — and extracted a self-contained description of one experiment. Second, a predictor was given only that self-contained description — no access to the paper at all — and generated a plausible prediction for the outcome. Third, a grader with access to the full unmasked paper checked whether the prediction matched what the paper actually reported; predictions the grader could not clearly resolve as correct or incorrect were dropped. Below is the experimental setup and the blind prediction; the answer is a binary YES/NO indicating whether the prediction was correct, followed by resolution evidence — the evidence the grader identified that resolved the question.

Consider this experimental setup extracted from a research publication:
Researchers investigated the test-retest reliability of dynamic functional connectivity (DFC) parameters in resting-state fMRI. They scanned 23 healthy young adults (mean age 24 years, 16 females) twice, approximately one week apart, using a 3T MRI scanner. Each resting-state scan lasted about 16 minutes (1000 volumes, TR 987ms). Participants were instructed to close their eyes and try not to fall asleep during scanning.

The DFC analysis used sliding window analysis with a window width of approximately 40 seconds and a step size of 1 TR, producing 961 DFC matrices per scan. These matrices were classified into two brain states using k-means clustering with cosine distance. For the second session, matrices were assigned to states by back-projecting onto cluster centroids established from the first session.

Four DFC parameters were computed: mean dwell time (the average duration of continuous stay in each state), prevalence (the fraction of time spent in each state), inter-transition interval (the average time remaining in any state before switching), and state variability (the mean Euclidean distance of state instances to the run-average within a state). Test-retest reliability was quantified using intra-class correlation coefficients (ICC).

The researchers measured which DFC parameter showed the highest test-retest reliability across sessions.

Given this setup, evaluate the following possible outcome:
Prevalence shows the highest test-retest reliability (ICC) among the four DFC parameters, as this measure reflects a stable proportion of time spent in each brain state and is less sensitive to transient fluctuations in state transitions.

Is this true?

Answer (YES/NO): YES